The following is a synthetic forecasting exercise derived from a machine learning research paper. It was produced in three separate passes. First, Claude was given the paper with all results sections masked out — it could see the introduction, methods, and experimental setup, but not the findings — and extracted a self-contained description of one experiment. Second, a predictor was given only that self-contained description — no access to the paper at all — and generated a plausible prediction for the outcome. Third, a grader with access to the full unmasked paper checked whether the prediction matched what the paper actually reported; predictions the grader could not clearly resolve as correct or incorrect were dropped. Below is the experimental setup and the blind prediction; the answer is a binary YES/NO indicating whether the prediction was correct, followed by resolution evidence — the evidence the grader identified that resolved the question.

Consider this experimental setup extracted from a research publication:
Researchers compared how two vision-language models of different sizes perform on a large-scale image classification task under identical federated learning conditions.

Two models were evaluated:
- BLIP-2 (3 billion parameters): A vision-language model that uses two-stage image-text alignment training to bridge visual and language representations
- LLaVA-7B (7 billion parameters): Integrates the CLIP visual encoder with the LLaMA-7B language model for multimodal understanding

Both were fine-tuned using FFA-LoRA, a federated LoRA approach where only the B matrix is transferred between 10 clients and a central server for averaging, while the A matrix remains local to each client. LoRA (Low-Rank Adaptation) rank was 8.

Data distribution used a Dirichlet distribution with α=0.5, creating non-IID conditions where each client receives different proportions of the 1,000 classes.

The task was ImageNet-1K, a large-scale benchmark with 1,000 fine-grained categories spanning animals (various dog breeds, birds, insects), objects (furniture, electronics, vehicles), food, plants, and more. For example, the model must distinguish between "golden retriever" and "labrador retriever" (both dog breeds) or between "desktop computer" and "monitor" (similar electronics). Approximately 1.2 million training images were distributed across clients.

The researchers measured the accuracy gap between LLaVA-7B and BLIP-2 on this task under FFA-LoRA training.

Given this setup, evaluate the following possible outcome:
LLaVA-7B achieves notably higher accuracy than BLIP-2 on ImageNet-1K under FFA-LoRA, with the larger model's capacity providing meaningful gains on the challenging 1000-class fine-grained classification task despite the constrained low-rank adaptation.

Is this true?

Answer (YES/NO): YES